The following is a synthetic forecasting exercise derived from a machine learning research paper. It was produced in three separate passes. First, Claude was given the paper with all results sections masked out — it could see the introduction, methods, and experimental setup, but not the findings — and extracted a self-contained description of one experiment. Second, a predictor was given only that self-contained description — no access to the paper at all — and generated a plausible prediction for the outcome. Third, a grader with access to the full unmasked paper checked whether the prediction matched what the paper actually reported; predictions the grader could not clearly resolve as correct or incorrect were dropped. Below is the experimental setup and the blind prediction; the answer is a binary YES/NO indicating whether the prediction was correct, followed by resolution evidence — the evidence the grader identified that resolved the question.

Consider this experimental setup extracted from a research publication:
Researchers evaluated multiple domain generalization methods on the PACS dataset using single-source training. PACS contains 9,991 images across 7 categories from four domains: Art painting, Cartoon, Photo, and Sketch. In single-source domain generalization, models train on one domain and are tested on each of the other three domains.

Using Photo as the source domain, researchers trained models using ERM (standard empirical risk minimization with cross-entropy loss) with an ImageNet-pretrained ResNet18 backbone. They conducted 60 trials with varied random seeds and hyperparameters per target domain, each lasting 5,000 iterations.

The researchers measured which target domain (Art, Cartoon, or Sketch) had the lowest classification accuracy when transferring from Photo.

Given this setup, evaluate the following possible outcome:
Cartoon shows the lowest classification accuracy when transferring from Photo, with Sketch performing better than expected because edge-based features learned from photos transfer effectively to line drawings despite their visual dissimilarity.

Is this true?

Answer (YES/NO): YES